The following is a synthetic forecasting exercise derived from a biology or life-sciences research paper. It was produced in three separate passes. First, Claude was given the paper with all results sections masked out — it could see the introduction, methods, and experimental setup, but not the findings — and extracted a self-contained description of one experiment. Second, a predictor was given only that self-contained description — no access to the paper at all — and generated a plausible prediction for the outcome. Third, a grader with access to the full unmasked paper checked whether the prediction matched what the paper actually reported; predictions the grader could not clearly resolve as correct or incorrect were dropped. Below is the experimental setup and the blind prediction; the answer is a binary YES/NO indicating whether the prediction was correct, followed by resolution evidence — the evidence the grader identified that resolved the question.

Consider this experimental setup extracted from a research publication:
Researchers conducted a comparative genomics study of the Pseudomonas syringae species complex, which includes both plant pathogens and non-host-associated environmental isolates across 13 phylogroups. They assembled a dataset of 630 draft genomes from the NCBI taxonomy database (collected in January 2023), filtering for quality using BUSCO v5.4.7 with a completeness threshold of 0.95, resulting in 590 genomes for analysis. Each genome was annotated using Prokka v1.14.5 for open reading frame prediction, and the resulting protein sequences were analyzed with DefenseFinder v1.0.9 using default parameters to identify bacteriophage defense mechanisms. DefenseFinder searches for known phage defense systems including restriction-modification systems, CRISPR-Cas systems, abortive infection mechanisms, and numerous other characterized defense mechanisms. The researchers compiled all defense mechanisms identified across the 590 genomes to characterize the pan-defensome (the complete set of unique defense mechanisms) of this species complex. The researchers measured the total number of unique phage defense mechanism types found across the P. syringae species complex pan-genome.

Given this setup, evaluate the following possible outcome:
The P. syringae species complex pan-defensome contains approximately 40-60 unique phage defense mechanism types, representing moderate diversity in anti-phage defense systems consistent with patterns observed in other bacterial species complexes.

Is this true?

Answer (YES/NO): NO